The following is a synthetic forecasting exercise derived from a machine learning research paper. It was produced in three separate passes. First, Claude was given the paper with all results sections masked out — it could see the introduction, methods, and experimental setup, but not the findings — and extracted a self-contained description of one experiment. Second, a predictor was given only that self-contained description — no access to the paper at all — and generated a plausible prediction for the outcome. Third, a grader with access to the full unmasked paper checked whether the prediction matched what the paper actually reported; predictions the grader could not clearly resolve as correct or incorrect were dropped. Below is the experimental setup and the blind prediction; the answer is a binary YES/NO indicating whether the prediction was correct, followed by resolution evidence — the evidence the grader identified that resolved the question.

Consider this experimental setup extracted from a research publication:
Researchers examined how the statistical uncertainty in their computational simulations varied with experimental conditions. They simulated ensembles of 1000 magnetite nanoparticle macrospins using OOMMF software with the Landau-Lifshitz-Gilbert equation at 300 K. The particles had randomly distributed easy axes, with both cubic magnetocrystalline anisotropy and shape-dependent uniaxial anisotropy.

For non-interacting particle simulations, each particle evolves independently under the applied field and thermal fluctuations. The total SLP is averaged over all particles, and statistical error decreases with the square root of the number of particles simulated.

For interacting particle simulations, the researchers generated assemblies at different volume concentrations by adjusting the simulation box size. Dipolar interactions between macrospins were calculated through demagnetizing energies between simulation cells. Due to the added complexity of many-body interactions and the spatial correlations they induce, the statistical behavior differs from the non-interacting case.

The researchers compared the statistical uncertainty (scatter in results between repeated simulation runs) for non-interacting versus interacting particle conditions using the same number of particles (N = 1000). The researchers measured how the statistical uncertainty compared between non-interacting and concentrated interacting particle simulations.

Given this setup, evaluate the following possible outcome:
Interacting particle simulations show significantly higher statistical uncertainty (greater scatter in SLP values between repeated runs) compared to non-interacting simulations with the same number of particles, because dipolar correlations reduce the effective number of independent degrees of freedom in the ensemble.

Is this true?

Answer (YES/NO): YES